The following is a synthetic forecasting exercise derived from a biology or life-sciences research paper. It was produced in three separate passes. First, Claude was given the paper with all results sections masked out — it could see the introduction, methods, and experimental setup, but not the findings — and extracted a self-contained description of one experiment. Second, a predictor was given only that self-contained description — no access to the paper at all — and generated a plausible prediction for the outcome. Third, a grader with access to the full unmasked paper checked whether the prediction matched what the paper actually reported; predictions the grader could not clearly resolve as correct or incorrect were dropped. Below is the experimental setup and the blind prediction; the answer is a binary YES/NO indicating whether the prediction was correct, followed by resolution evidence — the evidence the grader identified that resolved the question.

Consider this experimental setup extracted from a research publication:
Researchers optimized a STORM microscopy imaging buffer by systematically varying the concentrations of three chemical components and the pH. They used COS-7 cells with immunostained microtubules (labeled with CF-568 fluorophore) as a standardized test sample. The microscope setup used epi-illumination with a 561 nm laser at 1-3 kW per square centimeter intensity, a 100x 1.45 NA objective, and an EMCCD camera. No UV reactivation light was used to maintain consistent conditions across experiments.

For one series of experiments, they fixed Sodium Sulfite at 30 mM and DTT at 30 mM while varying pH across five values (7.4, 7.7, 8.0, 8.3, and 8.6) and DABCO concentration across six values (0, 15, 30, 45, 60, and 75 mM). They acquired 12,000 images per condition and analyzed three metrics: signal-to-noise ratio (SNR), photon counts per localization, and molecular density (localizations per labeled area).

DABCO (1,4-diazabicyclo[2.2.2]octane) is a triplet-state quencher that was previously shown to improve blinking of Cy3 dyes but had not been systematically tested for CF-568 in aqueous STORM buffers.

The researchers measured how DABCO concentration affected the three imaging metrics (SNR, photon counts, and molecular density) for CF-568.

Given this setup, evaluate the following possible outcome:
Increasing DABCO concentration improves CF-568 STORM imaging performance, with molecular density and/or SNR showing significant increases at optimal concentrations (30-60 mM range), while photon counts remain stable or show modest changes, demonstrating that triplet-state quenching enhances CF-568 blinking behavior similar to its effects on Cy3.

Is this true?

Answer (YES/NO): NO